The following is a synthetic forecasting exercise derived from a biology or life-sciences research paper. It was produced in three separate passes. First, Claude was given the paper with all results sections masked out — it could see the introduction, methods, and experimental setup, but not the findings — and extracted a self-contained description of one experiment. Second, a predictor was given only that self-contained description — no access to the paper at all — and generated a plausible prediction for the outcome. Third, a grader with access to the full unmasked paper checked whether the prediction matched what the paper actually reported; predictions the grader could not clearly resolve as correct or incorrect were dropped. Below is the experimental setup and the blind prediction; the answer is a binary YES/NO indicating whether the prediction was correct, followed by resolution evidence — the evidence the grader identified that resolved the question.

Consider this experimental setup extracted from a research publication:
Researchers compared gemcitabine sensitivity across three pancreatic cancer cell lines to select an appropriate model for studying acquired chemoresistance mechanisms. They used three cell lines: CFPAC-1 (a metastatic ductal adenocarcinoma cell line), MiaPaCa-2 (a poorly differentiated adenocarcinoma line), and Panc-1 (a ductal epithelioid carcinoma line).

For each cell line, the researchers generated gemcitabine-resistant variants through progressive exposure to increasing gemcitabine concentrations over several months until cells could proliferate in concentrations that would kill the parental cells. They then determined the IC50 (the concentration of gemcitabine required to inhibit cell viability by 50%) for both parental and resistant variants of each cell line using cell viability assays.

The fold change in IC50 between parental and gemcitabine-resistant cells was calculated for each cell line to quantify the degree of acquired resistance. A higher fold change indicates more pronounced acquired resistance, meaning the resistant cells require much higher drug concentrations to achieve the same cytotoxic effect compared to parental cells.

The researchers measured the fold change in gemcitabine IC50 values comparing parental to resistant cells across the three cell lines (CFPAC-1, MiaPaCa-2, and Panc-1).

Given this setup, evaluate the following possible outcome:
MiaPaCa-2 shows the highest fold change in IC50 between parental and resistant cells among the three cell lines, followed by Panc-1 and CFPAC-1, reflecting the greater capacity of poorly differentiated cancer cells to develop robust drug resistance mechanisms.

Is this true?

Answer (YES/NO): NO